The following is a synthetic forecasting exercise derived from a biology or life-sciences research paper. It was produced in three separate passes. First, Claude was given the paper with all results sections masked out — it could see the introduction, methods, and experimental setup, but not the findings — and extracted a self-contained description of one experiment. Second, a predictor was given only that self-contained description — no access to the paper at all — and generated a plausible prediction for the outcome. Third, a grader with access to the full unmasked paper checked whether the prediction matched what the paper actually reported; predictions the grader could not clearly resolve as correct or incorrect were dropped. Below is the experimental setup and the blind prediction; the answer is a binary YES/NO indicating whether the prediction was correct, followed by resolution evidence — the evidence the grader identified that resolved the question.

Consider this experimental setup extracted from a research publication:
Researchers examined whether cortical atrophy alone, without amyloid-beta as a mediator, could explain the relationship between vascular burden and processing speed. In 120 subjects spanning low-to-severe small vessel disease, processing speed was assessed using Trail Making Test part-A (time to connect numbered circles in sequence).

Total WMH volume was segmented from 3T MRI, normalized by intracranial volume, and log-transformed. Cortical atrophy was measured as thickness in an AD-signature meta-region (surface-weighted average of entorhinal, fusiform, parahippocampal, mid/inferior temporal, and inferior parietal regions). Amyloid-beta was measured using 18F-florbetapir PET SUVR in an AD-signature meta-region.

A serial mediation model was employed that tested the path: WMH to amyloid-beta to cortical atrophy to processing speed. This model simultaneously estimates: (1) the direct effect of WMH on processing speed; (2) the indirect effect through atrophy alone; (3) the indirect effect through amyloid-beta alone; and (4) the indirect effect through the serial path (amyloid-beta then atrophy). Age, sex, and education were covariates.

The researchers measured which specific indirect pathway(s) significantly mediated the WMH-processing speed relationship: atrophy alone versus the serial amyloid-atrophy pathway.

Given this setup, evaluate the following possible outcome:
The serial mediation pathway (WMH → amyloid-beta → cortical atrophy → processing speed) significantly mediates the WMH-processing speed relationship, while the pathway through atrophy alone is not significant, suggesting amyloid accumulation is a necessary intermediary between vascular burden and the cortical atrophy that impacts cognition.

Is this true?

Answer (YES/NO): NO